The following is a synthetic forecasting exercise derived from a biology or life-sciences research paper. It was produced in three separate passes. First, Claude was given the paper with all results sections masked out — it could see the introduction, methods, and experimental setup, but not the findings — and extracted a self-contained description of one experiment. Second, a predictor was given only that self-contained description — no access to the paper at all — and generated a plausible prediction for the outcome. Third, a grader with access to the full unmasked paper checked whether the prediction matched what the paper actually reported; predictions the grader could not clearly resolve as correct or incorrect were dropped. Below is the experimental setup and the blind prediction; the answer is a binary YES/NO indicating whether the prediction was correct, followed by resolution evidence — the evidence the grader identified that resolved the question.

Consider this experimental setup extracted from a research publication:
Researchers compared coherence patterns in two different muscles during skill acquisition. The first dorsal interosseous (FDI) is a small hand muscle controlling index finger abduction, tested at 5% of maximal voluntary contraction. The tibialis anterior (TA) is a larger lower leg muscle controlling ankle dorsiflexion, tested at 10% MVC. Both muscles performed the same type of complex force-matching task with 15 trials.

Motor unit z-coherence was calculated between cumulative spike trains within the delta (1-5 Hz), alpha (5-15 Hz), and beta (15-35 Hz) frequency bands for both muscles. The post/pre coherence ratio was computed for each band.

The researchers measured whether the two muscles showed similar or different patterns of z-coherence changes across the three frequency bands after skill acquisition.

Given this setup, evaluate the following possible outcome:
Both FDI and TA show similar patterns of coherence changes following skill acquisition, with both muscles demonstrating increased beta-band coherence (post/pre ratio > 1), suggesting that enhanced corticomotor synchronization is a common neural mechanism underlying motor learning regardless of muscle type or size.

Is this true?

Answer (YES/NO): NO